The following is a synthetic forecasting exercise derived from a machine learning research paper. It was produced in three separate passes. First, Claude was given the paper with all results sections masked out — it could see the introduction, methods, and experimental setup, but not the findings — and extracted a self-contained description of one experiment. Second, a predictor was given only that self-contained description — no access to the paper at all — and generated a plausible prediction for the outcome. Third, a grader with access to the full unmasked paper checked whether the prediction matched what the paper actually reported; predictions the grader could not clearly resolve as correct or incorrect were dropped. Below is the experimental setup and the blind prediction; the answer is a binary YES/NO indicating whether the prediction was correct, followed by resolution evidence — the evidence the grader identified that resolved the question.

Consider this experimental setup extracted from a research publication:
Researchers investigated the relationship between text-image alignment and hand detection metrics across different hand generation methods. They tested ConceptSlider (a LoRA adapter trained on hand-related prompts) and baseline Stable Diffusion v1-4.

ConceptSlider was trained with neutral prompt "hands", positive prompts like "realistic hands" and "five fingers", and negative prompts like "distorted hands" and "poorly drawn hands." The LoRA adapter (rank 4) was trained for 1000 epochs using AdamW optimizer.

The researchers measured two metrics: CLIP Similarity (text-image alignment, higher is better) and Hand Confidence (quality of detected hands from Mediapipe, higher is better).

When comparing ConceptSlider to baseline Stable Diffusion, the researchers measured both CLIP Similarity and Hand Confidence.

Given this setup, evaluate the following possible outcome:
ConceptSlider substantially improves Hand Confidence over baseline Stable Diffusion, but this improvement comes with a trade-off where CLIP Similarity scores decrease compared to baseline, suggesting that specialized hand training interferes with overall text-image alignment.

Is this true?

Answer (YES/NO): NO